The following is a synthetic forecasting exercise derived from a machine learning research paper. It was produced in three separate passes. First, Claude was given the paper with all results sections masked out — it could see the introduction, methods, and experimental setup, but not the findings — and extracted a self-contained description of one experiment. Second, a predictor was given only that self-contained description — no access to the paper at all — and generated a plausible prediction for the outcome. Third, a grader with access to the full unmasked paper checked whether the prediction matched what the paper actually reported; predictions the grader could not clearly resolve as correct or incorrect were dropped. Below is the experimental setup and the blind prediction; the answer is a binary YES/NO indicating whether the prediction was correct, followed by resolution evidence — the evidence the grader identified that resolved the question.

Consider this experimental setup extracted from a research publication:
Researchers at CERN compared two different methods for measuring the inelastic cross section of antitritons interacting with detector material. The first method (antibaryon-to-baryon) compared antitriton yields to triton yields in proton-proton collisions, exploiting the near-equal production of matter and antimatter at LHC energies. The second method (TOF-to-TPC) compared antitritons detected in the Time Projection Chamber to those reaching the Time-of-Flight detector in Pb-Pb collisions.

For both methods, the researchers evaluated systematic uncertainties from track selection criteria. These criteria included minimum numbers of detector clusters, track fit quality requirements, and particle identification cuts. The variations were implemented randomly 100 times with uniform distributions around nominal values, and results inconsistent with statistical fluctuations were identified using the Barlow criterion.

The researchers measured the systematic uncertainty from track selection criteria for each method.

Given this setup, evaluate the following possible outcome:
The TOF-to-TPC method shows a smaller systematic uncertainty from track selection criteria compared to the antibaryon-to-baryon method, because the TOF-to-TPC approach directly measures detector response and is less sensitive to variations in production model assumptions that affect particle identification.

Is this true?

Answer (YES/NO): NO